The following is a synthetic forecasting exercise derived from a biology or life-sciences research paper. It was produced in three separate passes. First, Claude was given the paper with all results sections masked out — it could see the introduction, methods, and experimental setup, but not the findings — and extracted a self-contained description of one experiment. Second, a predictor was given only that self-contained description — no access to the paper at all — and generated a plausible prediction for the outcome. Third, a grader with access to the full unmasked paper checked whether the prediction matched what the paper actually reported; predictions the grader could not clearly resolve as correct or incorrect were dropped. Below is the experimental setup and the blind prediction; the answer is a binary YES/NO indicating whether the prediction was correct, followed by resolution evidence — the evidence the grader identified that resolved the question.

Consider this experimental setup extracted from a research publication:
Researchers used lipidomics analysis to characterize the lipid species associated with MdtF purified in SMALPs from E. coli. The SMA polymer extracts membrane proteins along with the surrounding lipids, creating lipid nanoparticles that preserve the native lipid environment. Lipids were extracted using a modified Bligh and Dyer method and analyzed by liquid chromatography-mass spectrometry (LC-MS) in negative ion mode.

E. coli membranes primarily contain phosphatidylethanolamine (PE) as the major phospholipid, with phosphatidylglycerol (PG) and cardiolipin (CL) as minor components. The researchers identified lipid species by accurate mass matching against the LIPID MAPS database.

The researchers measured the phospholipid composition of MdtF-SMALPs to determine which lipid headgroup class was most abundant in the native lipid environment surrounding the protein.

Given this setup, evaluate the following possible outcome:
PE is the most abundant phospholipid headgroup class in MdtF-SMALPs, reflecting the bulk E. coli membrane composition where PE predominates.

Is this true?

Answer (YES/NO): YES